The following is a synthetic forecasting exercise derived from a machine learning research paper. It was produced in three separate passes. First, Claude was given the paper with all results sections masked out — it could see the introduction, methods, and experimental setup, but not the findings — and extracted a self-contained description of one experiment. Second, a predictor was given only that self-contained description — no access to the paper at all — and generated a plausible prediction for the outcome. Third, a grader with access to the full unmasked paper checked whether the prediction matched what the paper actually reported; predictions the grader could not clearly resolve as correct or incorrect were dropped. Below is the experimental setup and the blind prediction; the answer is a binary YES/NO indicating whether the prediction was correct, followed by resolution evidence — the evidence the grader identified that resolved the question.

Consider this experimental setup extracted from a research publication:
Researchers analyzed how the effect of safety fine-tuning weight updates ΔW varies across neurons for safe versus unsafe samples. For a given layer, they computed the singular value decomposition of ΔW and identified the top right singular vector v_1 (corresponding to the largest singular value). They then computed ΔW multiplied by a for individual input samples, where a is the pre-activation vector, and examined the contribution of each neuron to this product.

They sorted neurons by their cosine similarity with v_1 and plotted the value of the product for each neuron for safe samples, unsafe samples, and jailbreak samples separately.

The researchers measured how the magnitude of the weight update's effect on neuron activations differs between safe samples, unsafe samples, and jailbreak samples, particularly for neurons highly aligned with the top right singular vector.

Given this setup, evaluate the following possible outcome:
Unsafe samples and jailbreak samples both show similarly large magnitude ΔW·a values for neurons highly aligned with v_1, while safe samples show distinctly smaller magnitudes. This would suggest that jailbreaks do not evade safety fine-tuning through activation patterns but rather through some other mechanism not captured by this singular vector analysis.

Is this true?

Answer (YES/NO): NO